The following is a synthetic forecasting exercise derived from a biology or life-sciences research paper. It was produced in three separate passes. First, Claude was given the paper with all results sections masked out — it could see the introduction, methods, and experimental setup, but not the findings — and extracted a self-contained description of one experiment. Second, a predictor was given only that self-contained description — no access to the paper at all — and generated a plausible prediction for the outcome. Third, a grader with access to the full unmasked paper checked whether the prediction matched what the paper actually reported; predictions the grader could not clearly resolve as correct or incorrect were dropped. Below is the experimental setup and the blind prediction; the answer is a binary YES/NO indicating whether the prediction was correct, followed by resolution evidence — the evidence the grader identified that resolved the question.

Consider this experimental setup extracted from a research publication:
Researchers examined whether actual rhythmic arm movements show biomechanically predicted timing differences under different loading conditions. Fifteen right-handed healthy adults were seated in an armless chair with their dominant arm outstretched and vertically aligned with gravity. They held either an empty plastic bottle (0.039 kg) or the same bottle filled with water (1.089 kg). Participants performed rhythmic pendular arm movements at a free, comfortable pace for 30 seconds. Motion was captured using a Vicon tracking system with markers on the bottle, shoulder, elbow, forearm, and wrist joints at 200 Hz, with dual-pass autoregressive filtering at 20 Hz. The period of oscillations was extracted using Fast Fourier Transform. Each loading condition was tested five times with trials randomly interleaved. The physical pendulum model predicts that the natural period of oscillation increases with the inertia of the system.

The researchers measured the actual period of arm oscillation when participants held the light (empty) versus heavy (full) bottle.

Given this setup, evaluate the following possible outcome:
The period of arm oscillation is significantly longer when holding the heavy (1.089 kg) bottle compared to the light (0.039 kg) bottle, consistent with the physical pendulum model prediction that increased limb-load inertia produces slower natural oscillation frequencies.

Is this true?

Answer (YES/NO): YES